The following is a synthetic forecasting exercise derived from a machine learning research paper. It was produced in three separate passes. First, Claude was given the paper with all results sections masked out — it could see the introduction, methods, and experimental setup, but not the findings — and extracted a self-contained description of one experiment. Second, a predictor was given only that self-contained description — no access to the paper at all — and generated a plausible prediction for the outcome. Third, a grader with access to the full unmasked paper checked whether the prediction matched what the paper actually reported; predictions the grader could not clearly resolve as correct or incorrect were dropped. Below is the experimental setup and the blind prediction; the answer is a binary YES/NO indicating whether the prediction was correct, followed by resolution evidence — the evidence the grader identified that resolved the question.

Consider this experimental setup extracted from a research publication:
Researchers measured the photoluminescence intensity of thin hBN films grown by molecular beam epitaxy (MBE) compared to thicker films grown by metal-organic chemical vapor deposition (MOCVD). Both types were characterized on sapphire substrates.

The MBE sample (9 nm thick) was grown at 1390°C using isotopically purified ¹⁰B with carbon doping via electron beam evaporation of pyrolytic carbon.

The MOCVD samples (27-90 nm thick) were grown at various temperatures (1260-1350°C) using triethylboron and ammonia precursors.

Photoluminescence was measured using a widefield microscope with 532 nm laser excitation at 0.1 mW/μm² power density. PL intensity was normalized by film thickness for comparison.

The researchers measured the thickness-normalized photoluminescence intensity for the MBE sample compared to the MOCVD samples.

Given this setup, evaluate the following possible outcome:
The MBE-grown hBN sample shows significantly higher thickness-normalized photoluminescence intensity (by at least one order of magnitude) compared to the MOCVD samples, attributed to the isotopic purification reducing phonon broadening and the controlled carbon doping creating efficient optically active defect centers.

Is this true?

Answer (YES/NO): NO